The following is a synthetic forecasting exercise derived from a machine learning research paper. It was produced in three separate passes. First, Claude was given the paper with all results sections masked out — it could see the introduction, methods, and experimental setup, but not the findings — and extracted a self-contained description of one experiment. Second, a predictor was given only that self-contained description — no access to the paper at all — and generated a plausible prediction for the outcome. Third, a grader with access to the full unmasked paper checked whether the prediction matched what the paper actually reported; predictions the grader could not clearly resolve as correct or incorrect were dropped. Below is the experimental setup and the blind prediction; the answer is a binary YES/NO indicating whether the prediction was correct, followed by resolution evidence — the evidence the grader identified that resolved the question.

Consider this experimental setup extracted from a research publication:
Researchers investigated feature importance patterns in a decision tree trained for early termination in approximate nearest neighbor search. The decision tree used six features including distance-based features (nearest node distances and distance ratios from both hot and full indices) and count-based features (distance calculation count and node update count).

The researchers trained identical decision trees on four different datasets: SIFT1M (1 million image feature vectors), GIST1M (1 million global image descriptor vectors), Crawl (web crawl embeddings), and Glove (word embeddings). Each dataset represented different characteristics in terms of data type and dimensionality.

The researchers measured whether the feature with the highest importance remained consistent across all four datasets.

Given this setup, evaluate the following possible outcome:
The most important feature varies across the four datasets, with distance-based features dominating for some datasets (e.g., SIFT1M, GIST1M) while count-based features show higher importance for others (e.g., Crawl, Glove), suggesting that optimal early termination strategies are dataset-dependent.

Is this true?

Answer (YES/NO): NO